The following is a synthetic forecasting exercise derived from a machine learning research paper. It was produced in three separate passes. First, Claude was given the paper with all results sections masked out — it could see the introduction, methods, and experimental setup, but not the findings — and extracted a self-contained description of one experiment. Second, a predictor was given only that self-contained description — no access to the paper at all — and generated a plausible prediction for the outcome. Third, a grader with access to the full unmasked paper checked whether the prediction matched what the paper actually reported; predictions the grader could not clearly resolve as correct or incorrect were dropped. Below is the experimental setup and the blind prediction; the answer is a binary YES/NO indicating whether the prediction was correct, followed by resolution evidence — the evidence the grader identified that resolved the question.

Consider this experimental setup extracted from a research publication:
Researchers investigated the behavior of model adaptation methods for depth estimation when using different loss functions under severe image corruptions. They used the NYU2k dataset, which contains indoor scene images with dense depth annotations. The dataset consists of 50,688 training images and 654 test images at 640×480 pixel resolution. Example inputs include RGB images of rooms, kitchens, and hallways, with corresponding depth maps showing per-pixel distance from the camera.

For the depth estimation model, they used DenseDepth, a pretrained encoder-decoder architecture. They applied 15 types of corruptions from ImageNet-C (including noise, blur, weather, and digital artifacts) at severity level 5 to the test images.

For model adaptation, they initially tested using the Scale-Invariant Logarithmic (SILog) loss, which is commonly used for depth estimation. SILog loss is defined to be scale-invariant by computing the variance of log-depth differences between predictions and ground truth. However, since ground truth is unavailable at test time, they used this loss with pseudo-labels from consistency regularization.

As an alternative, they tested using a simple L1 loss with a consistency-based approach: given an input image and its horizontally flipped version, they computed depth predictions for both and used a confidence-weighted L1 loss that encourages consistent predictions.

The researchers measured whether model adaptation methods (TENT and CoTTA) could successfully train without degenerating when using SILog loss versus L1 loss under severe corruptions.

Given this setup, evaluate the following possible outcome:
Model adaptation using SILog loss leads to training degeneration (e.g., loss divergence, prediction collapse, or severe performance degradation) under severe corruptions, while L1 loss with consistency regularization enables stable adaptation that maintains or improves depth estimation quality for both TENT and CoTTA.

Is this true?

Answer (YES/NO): YES